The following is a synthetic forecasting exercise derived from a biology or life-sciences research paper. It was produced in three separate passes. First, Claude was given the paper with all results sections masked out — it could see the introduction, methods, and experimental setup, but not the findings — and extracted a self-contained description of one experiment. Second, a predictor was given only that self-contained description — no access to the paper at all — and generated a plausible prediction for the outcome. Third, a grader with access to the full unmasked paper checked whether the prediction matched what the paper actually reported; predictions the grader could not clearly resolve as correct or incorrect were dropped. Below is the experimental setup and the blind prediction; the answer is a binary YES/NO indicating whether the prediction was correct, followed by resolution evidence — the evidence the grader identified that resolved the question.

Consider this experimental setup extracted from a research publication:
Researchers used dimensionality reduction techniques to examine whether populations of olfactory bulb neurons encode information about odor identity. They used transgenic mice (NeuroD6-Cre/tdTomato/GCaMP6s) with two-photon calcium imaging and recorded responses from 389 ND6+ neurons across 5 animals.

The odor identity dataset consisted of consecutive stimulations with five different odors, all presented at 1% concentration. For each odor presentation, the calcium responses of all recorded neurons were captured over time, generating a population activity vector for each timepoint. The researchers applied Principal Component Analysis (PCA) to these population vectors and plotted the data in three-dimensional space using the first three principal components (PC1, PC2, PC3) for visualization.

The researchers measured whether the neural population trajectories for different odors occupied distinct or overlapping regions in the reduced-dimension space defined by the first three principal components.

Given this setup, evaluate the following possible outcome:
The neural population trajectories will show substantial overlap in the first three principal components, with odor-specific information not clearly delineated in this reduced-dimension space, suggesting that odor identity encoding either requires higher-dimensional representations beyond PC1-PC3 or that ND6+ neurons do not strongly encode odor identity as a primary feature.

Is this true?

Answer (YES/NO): NO